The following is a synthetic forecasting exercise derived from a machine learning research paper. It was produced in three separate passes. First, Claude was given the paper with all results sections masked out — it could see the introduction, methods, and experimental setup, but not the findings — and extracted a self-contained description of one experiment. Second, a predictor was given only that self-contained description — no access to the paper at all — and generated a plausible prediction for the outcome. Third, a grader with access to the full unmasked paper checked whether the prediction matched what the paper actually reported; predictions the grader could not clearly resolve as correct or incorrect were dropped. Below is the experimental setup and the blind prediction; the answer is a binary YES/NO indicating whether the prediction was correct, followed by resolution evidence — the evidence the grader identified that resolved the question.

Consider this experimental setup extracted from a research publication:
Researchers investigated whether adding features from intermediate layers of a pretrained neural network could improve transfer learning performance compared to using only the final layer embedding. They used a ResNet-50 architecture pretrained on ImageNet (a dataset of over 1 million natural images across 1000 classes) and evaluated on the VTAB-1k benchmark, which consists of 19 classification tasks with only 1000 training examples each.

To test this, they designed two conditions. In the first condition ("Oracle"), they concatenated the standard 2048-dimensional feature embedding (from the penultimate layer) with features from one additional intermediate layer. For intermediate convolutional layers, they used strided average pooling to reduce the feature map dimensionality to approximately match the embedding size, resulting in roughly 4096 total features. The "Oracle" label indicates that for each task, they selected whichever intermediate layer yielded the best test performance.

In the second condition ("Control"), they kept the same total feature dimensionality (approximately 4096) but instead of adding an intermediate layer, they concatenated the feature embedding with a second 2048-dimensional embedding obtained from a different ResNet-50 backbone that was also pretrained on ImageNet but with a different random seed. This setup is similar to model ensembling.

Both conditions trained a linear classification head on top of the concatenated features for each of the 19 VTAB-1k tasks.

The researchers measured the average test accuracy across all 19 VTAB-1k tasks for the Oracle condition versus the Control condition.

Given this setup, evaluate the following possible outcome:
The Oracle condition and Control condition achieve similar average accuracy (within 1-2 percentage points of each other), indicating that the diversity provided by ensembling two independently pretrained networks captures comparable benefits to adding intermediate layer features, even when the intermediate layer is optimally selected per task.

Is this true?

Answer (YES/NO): NO